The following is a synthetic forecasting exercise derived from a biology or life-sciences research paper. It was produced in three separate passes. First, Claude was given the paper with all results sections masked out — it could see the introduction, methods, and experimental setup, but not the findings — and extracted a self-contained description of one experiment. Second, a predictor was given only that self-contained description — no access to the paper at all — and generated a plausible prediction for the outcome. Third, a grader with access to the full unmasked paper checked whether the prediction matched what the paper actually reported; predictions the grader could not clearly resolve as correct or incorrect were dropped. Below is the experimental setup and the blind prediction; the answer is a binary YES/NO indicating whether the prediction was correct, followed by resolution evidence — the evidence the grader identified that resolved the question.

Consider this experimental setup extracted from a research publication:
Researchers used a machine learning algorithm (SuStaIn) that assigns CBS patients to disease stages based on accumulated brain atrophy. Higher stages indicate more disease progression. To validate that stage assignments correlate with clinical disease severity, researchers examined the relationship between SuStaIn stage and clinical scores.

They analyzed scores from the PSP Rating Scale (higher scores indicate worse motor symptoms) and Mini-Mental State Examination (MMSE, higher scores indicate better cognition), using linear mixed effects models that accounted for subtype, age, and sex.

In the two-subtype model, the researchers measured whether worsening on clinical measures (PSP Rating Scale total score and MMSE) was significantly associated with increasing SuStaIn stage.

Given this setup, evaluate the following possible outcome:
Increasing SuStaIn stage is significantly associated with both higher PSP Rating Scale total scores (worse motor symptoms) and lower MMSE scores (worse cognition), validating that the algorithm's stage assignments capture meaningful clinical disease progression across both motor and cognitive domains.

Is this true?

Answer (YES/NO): YES